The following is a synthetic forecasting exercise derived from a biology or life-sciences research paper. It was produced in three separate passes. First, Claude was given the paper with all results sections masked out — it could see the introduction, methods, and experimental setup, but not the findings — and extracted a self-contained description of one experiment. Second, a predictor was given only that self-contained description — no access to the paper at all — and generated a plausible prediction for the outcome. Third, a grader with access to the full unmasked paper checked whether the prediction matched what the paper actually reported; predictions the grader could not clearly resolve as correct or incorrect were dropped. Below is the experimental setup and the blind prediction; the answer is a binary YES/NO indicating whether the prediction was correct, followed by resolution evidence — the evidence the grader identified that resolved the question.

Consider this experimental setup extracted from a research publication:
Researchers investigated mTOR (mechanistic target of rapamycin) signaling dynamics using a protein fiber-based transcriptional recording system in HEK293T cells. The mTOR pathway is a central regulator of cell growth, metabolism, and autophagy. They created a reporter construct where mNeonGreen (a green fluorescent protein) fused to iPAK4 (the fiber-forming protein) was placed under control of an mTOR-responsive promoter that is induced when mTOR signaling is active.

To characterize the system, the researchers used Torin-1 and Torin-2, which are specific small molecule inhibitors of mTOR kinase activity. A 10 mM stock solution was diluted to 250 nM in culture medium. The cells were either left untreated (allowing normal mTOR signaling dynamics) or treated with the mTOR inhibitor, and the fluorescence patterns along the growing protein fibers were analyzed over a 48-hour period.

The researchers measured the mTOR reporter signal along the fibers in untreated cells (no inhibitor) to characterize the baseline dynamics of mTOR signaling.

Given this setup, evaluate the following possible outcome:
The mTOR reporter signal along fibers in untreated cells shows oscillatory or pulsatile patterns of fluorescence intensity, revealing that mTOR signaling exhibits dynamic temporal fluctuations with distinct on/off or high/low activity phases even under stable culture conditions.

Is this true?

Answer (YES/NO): YES